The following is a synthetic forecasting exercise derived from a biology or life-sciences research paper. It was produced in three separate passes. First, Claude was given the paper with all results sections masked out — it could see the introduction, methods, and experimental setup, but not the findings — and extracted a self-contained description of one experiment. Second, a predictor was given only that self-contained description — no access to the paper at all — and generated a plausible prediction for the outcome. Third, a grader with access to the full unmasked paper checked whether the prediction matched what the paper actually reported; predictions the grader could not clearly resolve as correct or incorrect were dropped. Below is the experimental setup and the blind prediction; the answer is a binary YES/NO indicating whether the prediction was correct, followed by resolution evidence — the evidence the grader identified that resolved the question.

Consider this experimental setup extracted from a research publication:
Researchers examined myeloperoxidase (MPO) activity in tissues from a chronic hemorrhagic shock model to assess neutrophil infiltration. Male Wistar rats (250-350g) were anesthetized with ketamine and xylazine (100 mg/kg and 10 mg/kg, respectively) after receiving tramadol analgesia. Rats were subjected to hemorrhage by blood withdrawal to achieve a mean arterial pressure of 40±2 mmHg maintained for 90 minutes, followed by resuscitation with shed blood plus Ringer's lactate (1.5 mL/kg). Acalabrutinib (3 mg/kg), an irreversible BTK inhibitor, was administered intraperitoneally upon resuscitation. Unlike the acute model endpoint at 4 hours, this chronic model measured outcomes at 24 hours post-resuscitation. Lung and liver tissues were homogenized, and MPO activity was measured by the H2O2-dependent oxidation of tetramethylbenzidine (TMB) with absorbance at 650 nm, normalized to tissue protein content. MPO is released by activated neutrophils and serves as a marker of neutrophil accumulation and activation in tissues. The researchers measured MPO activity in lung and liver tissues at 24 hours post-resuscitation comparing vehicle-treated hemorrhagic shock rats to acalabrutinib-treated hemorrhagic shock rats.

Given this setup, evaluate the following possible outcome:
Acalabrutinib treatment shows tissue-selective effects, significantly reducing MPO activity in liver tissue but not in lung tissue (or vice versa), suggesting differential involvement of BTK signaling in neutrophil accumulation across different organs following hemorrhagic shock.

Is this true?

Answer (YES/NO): NO